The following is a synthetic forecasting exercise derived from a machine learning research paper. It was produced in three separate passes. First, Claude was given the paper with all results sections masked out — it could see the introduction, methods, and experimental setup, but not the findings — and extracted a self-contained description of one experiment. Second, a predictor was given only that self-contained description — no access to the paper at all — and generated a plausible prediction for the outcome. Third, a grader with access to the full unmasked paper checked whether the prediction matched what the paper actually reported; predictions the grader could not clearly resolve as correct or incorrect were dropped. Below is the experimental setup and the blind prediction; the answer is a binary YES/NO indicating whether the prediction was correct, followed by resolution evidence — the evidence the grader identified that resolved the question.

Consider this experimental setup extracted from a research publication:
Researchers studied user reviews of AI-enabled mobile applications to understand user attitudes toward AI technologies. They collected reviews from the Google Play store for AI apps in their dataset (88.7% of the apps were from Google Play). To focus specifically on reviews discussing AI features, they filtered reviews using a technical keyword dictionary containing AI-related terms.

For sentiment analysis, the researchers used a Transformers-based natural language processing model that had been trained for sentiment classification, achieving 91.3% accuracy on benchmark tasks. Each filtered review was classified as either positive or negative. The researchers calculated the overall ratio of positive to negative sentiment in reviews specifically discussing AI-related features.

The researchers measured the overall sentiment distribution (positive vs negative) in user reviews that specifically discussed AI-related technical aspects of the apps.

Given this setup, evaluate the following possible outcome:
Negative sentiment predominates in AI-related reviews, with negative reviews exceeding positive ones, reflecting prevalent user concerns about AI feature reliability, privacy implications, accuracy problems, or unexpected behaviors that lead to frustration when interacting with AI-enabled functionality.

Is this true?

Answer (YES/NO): NO